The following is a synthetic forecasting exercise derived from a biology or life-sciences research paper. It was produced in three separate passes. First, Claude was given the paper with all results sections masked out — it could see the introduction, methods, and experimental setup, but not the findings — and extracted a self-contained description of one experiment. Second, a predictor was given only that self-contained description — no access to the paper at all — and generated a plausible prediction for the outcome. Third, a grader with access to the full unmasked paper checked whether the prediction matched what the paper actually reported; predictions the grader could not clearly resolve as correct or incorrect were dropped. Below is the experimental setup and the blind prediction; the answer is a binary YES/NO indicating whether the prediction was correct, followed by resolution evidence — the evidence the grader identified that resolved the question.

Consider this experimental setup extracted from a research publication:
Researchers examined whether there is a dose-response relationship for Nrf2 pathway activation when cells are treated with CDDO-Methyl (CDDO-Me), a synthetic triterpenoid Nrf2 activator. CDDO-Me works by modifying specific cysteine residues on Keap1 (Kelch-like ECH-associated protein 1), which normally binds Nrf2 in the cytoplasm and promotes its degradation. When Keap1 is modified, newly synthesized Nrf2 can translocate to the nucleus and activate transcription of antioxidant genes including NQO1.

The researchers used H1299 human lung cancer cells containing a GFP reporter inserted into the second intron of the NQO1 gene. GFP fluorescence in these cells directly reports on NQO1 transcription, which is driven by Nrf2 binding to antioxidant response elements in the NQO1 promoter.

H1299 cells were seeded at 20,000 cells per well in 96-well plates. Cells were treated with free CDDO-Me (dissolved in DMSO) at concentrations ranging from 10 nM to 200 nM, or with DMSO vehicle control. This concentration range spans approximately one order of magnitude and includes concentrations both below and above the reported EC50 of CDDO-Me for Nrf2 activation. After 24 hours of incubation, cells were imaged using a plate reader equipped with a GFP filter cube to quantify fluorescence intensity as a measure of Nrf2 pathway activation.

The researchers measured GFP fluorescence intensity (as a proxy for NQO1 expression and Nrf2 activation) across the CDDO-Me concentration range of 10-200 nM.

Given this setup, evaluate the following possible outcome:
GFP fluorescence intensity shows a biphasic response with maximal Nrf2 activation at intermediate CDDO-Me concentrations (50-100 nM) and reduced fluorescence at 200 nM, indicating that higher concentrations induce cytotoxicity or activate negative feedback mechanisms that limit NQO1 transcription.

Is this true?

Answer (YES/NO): NO